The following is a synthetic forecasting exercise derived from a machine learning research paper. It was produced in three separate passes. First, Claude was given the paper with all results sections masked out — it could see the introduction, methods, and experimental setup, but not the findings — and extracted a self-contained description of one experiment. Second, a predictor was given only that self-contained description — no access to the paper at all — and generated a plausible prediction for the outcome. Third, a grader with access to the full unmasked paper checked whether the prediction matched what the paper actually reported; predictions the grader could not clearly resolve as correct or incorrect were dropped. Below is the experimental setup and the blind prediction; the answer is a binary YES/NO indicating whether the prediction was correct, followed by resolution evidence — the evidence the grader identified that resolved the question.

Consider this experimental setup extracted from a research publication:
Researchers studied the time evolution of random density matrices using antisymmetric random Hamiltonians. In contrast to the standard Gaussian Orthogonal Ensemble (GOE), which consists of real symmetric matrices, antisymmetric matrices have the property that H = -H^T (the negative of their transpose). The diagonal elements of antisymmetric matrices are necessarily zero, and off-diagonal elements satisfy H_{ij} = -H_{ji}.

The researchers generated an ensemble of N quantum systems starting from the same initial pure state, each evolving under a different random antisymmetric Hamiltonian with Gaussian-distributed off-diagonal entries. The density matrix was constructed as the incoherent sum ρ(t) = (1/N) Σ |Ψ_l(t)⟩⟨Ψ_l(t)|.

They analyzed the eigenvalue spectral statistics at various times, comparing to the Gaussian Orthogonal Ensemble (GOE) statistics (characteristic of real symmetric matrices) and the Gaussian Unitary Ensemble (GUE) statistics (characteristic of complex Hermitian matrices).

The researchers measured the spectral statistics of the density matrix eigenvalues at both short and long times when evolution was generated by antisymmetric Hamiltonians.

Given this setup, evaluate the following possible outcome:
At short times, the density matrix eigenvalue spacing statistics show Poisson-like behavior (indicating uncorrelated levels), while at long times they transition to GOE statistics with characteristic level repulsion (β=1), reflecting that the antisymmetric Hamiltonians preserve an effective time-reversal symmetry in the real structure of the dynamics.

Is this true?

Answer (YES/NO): NO